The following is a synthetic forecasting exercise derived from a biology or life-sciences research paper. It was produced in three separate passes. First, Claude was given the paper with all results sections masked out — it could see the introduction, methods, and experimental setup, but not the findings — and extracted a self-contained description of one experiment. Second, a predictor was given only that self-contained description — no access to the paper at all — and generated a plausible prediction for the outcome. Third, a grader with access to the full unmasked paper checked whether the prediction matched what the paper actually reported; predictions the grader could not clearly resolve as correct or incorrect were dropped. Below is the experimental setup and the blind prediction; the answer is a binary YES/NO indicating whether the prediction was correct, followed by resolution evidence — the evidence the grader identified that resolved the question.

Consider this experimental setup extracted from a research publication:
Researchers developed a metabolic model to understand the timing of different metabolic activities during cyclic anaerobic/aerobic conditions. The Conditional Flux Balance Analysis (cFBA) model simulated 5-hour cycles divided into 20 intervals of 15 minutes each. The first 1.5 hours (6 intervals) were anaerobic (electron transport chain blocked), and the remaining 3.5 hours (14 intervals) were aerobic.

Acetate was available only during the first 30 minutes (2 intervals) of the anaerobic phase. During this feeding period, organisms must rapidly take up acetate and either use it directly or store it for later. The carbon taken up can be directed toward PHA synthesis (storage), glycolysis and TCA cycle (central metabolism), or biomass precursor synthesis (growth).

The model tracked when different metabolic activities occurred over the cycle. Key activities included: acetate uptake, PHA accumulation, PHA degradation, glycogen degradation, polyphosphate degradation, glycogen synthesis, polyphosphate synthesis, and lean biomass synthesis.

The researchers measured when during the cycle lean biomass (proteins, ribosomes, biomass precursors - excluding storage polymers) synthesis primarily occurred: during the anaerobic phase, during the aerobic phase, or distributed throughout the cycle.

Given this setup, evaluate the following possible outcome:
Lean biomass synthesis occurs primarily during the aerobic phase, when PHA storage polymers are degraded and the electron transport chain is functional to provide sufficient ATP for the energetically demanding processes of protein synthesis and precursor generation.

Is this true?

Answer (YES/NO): YES